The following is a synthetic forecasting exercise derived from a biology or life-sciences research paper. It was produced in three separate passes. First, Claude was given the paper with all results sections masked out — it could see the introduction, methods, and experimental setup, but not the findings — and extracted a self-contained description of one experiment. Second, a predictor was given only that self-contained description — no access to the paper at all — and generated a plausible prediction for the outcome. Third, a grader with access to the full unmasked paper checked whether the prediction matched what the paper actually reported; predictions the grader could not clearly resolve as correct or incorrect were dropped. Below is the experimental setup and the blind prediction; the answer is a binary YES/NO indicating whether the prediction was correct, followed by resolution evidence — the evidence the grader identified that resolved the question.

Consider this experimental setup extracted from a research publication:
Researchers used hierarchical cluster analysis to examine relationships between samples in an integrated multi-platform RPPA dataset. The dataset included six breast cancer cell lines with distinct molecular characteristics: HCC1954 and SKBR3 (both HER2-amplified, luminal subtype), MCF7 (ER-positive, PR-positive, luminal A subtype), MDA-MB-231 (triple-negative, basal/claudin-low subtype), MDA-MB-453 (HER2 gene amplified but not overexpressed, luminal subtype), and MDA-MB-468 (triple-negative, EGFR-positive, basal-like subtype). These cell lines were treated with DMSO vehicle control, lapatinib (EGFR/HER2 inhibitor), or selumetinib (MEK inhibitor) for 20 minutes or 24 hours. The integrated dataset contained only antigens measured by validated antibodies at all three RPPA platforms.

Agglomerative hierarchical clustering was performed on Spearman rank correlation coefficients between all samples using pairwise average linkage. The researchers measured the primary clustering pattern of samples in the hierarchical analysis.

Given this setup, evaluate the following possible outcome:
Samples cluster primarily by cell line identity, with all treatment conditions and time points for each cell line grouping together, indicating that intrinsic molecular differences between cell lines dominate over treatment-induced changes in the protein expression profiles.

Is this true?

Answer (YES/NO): YES